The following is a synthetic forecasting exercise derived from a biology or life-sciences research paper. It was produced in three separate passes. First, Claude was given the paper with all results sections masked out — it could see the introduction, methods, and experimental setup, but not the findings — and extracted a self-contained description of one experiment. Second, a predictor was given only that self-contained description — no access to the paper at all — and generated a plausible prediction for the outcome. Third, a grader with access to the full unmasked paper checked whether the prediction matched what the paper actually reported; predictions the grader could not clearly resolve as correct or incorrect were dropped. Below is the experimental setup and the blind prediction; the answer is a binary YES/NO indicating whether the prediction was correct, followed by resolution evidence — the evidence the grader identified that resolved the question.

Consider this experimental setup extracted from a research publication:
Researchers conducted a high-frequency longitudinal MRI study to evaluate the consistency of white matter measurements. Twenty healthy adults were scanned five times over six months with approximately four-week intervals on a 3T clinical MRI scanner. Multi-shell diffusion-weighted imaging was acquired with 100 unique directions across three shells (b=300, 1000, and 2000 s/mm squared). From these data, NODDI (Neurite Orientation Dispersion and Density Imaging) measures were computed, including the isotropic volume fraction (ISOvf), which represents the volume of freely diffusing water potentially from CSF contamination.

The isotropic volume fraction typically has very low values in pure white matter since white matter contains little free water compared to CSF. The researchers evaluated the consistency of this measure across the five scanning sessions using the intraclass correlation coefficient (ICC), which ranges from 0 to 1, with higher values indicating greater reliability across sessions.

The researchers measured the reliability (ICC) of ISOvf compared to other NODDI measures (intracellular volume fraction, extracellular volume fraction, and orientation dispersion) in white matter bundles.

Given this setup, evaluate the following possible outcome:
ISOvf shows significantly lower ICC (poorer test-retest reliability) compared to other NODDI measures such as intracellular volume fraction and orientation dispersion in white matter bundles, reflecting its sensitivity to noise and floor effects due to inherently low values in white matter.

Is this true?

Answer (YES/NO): YES